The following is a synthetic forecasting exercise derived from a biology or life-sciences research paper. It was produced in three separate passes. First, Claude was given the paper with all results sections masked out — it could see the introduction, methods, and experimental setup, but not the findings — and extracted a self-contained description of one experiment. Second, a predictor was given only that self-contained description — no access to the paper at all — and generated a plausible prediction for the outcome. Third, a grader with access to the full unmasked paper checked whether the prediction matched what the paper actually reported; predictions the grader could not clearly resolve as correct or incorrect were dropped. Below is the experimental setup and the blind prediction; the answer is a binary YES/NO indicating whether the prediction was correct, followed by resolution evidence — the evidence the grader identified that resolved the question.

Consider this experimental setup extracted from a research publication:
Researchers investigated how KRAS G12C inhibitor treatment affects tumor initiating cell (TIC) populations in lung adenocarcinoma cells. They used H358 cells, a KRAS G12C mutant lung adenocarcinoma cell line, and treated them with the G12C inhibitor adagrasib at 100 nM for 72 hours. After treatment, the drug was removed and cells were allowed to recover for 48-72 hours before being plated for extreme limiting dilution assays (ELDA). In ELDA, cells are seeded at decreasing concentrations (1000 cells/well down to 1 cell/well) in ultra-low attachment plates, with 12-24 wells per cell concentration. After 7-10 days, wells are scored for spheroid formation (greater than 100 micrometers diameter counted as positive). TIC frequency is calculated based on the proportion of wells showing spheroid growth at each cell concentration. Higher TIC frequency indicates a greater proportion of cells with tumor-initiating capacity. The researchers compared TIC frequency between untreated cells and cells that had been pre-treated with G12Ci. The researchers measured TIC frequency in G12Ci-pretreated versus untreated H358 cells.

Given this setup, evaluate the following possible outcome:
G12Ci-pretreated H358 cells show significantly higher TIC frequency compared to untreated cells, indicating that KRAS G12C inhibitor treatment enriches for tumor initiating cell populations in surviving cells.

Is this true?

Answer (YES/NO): YES